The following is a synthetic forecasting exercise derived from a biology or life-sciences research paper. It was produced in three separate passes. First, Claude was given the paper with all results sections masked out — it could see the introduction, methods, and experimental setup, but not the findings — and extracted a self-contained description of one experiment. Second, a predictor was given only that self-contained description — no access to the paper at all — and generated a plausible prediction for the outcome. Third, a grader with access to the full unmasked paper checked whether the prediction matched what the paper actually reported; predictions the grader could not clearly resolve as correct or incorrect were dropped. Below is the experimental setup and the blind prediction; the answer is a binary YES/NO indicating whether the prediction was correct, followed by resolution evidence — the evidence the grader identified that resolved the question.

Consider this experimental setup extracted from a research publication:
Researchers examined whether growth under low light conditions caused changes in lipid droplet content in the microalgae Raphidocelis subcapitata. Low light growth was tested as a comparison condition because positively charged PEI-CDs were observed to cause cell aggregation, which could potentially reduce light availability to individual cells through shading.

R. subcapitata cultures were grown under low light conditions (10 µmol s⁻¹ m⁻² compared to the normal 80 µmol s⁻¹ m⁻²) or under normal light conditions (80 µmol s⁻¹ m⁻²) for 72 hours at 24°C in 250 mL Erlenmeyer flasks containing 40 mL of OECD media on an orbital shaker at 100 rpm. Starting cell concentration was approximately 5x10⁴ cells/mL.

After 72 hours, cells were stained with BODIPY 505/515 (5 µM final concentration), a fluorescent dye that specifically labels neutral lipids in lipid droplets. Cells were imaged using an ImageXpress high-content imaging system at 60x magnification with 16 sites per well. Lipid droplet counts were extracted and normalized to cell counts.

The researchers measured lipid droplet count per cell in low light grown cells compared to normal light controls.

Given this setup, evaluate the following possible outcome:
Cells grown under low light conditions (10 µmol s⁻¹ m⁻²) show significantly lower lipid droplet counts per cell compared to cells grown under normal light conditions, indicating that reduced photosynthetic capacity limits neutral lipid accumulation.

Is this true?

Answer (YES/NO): YES